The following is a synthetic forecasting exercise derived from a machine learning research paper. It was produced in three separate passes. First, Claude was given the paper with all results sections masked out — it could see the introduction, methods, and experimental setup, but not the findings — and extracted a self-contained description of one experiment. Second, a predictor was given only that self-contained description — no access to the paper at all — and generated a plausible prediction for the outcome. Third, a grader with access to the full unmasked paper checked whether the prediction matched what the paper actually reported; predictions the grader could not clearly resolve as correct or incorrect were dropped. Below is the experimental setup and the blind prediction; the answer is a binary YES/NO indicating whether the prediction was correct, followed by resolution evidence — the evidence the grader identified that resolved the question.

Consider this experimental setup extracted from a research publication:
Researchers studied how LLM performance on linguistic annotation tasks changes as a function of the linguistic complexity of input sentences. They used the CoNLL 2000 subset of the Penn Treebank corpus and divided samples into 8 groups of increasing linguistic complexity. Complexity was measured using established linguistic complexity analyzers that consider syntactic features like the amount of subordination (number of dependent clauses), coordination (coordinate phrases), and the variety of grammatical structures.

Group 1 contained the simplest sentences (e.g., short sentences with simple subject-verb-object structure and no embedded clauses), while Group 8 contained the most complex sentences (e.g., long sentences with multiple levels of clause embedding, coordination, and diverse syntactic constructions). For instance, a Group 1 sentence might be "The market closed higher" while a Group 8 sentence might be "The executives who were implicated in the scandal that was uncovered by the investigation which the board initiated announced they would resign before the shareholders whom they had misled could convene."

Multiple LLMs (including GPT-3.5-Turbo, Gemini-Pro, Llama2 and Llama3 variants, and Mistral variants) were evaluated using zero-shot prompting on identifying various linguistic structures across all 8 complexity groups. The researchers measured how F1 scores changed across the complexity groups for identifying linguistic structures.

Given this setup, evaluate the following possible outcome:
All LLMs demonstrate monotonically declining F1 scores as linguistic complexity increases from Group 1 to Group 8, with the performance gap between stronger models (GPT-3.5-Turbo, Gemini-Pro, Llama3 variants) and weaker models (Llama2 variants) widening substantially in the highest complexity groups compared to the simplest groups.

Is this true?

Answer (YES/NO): NO